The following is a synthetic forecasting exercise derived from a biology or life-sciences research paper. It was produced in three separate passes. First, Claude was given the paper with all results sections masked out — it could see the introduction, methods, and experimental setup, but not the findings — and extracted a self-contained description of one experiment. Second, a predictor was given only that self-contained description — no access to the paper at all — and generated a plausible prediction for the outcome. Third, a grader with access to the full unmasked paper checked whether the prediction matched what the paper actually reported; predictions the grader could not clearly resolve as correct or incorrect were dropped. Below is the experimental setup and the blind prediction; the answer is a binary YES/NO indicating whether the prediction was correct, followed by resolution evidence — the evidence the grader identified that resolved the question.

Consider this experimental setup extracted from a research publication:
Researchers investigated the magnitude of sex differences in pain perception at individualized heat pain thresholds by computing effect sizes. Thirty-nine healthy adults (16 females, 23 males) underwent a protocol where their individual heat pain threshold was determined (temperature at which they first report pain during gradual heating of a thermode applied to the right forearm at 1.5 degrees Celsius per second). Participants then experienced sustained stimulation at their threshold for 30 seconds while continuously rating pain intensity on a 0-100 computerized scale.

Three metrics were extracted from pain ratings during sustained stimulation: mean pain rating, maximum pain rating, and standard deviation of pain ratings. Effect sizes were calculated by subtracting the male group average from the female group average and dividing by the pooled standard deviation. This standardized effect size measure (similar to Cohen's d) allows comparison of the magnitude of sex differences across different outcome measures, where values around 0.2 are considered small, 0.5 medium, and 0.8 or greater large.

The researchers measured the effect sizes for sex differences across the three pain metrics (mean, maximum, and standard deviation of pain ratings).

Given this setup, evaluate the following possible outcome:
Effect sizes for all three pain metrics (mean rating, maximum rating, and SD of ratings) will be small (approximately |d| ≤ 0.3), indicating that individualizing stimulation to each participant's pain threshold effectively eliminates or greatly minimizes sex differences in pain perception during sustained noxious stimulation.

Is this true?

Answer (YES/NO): NO